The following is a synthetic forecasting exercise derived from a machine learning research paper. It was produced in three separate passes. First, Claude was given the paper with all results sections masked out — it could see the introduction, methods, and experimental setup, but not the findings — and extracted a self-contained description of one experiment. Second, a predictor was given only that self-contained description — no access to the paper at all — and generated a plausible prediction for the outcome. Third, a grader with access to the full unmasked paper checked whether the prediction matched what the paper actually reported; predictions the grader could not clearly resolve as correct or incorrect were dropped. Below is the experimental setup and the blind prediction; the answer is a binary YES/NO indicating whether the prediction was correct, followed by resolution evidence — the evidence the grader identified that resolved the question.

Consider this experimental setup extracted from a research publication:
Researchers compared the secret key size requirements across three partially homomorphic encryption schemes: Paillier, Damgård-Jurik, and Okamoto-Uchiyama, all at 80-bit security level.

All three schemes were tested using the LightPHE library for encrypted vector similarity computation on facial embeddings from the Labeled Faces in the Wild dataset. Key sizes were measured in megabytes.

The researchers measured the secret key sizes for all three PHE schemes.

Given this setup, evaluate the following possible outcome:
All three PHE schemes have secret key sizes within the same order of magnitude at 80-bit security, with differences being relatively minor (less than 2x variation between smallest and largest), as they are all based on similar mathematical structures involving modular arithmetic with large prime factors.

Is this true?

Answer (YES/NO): YES